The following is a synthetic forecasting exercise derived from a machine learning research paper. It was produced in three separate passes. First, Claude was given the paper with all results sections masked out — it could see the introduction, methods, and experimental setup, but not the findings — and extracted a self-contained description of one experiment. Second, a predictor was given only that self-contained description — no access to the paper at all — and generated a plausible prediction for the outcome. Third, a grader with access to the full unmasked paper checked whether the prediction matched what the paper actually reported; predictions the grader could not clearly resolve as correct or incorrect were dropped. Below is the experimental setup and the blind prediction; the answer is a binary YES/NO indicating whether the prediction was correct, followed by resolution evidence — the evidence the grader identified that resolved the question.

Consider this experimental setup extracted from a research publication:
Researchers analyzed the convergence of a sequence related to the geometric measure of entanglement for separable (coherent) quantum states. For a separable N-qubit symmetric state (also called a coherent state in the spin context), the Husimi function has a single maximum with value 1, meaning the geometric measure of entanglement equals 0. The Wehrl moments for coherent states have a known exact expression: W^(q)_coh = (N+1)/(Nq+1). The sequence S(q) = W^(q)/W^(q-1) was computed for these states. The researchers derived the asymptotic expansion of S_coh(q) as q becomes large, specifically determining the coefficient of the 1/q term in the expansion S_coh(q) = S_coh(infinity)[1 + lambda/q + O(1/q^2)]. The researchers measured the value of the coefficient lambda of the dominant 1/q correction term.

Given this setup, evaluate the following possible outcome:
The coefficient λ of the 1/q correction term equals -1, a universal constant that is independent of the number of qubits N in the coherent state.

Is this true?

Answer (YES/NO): YES